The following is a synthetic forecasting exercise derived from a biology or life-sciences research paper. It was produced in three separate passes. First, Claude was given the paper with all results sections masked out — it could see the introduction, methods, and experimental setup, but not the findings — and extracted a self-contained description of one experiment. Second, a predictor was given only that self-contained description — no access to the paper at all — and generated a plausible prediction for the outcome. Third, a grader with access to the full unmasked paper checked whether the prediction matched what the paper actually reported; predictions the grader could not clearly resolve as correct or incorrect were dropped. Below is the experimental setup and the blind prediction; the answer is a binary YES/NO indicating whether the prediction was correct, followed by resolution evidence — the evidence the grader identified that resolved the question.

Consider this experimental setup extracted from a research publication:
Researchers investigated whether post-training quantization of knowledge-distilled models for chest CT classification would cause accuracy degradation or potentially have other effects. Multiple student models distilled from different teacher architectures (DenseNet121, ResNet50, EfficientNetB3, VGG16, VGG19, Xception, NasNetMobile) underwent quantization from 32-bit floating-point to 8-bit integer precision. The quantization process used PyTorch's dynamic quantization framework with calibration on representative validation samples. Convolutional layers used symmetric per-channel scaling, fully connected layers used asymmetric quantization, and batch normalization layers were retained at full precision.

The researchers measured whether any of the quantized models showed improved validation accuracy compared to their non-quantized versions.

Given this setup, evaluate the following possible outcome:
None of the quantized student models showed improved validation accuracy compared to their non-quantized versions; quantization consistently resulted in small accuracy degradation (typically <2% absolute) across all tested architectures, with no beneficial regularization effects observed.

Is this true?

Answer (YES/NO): NO